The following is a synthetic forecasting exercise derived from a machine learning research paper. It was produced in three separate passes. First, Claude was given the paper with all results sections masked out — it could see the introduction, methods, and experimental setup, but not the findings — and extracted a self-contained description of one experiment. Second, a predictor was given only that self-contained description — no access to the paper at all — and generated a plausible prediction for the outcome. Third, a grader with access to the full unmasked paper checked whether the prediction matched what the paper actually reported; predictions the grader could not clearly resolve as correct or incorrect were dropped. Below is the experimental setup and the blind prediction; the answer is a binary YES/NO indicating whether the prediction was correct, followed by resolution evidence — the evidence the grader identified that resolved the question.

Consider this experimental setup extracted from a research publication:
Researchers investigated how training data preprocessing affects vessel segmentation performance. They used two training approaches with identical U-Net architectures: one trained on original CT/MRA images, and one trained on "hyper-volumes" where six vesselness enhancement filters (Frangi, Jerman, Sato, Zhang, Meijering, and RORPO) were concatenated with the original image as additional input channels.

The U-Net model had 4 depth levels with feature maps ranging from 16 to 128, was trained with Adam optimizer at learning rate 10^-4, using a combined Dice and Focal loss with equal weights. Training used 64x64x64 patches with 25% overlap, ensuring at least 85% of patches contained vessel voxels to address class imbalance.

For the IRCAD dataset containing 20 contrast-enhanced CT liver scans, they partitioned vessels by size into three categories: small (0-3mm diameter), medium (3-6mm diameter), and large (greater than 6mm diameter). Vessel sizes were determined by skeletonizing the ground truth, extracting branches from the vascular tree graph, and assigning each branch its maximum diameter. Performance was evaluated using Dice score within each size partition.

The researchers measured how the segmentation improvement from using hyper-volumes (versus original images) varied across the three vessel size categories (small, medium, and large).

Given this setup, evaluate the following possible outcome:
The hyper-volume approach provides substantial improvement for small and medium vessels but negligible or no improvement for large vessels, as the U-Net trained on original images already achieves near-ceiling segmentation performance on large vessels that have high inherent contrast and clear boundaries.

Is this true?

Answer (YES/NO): NO